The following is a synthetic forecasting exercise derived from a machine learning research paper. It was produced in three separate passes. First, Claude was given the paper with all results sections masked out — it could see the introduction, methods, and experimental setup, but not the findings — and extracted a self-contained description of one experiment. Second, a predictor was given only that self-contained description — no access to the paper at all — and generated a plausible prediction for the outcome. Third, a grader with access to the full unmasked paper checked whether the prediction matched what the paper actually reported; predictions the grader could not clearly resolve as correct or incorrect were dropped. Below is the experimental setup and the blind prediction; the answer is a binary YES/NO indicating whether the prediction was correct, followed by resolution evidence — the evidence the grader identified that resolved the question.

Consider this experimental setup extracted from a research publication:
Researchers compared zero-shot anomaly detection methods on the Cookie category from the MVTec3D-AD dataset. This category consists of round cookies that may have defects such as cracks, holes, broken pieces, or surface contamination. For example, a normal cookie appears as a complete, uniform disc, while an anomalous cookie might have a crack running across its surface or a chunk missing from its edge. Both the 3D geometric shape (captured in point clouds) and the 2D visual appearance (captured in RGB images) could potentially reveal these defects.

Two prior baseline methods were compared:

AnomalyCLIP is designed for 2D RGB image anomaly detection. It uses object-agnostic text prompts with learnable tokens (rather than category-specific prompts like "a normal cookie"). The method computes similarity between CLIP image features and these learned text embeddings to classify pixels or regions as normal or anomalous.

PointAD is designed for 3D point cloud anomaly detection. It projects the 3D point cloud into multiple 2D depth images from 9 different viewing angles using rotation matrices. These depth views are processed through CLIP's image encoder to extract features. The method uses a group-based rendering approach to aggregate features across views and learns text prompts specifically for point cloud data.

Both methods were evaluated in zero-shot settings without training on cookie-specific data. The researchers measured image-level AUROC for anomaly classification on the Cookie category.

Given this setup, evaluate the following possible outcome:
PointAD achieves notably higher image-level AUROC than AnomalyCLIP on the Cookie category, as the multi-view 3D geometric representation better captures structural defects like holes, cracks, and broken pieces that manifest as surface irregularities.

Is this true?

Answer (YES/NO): YES